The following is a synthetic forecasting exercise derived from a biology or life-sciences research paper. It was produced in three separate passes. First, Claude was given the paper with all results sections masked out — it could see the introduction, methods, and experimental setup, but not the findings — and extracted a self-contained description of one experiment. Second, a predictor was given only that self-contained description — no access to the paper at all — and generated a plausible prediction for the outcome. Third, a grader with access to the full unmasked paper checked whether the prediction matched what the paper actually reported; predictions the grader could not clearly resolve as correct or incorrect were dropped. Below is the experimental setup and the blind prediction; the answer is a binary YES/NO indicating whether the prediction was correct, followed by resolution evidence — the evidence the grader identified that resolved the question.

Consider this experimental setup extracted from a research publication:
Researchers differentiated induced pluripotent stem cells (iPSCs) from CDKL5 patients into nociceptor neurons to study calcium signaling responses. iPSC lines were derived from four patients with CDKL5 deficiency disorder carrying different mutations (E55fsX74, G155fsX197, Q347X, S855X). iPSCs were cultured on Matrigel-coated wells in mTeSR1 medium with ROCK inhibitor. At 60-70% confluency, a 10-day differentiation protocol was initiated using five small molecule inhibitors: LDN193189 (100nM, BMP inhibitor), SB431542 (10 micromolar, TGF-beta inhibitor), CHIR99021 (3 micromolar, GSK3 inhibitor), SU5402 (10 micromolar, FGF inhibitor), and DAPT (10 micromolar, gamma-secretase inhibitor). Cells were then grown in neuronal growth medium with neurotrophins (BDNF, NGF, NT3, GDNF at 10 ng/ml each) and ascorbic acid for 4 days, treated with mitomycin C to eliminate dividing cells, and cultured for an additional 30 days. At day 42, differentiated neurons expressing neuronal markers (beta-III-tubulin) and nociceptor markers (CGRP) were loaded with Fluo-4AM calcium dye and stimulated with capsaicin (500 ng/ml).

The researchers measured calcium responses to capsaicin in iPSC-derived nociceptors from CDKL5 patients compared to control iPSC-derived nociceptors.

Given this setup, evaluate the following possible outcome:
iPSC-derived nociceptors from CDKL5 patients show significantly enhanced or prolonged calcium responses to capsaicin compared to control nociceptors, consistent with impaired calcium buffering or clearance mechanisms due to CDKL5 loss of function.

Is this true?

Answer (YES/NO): NO